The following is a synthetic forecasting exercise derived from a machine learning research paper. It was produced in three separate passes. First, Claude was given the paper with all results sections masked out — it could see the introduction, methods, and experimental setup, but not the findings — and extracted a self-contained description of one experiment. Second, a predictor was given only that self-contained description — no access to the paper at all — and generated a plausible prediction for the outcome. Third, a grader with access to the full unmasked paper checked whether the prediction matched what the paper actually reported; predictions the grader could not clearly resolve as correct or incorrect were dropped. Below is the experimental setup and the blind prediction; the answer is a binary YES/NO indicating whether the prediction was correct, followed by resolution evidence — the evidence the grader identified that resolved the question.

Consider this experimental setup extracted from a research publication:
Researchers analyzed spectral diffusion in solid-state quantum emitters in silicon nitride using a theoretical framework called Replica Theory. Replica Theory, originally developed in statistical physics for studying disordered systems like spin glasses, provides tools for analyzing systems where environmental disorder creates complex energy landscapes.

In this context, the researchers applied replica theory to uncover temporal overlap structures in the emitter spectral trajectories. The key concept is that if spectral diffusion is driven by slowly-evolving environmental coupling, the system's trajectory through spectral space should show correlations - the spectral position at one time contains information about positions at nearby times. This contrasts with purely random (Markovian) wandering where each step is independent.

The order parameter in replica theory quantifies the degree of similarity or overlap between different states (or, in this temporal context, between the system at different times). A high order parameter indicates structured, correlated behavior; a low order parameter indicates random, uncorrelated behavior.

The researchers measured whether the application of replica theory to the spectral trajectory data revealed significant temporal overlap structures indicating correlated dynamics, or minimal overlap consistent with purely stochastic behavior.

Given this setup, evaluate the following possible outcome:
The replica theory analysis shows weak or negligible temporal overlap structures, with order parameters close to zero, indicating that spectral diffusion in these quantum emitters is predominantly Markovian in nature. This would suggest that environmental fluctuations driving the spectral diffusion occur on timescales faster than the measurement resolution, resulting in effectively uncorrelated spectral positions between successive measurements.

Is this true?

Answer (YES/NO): NO